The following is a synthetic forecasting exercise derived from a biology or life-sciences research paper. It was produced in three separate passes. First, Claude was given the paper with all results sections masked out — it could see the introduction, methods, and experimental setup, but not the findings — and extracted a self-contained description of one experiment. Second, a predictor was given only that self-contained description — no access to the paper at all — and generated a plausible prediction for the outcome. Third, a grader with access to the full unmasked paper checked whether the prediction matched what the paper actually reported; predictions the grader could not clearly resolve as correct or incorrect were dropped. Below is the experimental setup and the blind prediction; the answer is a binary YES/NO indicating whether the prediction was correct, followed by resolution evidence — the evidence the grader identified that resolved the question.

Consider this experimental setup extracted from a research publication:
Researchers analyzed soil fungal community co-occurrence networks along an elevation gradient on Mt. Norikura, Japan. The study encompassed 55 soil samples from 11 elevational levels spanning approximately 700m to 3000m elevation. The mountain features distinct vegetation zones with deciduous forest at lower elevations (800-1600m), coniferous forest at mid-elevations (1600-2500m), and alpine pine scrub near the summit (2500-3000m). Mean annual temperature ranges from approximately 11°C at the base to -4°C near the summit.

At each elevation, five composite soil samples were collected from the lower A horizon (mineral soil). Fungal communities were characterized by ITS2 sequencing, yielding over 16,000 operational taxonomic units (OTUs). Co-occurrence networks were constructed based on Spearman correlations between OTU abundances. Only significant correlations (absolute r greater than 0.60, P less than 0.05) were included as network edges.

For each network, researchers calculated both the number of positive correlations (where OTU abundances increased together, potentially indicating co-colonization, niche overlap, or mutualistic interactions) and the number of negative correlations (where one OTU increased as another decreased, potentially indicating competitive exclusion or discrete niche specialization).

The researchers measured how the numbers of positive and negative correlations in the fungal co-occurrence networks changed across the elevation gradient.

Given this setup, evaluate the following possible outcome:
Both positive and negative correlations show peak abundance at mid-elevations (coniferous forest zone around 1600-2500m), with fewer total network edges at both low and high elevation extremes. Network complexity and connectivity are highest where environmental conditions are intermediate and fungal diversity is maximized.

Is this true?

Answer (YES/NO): NO